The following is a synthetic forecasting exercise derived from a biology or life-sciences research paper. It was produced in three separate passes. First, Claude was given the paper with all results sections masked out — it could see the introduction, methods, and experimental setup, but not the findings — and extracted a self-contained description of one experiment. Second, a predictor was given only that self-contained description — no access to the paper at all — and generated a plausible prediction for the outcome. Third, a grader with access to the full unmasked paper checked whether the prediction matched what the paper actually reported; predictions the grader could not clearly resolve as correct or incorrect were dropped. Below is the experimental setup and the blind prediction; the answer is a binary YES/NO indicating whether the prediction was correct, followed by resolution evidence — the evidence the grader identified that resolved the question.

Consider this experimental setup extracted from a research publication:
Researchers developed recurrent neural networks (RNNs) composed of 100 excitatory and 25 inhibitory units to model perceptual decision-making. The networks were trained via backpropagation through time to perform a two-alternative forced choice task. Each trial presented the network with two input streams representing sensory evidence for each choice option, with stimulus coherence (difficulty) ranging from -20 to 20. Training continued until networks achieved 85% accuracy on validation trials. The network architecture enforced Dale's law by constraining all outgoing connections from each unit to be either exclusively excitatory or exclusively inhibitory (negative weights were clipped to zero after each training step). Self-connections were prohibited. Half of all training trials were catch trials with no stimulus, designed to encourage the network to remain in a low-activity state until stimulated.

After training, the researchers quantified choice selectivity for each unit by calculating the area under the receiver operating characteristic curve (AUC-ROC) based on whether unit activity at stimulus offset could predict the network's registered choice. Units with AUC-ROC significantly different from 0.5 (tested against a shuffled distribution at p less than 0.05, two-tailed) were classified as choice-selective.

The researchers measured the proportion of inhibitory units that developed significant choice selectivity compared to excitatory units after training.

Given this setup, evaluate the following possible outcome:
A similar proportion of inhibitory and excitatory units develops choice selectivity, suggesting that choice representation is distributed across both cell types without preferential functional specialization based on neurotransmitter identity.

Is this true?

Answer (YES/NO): NO